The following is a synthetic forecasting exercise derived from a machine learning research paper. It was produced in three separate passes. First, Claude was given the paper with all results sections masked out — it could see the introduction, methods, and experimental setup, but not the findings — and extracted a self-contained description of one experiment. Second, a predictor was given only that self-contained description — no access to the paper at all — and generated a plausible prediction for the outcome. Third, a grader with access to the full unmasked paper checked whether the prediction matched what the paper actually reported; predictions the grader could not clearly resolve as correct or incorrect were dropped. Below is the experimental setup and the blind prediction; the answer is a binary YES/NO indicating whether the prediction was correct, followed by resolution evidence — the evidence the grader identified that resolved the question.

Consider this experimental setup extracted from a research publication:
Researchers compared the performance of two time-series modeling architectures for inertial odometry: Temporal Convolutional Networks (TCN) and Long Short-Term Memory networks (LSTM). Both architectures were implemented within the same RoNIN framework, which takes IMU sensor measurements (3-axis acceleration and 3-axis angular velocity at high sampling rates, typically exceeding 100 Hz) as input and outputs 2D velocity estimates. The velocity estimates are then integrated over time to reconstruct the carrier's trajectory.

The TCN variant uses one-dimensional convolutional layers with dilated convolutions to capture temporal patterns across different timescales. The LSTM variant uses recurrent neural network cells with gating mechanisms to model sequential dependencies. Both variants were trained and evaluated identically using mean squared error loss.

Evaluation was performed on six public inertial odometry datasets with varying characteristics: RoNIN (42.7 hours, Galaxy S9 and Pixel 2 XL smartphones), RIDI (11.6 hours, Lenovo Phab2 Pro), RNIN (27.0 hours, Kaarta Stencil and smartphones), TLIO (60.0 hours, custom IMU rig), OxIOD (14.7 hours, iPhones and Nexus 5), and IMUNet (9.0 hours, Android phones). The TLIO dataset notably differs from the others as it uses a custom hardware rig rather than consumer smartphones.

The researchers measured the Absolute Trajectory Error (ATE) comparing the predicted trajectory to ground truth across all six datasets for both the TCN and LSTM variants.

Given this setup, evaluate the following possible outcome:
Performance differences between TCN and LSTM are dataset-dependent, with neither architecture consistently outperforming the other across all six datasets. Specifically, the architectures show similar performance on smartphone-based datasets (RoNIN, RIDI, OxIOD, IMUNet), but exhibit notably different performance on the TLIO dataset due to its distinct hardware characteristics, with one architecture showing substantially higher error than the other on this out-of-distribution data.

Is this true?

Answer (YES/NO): NO